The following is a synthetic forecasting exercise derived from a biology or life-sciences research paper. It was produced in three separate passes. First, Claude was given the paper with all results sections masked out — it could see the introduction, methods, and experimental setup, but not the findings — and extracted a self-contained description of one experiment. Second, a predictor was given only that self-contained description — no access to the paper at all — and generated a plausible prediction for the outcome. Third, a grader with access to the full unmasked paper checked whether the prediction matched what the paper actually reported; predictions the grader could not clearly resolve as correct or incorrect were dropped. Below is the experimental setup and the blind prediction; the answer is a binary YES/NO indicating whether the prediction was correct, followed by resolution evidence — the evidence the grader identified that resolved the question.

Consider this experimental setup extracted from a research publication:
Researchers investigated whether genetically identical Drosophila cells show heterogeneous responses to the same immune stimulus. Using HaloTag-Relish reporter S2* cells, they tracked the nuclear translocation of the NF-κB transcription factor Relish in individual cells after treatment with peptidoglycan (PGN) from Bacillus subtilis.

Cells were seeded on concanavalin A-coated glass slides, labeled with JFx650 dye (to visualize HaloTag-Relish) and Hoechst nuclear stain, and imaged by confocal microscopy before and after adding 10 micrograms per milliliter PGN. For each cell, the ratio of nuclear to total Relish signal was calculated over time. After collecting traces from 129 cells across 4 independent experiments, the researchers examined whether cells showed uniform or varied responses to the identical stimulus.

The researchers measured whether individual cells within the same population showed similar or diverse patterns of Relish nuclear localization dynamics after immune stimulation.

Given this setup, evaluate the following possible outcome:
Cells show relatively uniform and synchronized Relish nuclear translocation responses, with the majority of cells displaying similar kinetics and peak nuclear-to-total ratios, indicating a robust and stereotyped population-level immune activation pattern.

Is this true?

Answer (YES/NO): NO